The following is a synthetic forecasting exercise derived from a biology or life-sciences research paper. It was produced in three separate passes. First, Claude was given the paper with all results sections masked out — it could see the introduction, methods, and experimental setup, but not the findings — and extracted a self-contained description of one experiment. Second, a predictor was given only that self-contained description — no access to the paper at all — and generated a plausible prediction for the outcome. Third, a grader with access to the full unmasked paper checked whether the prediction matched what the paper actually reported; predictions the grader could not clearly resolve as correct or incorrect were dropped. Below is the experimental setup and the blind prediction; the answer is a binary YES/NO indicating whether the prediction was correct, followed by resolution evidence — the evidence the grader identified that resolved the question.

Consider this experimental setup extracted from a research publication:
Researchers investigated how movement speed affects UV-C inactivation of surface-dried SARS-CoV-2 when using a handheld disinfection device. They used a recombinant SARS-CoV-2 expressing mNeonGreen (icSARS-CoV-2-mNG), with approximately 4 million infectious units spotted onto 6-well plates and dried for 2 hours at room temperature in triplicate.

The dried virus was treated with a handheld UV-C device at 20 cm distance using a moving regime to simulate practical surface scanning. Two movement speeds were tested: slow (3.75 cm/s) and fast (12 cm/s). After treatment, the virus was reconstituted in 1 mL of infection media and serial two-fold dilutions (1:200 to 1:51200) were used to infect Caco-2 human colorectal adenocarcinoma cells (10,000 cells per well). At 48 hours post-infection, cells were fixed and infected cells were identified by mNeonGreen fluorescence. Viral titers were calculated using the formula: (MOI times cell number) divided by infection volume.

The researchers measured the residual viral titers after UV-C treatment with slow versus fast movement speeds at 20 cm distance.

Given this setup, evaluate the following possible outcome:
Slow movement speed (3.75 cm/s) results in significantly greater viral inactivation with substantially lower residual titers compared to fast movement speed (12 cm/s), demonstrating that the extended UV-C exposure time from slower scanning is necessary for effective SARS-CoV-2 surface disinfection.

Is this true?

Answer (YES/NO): NO